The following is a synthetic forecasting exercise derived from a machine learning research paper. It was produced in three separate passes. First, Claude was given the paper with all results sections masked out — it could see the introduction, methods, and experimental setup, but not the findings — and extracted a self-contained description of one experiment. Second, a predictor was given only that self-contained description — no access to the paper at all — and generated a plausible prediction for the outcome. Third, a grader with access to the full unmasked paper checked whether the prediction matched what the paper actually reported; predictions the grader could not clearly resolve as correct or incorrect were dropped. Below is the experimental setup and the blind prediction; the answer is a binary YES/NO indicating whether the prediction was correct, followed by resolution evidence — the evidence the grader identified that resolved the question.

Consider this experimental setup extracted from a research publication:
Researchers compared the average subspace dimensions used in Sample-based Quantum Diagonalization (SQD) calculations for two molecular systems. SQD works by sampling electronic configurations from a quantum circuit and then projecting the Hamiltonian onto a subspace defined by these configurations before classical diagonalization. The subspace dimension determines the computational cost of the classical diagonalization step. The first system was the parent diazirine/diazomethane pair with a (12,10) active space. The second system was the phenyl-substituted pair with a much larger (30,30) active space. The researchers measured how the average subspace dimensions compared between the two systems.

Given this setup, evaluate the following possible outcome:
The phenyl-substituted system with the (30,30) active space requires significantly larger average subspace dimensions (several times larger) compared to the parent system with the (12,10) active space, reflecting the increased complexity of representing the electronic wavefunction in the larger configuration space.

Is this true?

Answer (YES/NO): YES